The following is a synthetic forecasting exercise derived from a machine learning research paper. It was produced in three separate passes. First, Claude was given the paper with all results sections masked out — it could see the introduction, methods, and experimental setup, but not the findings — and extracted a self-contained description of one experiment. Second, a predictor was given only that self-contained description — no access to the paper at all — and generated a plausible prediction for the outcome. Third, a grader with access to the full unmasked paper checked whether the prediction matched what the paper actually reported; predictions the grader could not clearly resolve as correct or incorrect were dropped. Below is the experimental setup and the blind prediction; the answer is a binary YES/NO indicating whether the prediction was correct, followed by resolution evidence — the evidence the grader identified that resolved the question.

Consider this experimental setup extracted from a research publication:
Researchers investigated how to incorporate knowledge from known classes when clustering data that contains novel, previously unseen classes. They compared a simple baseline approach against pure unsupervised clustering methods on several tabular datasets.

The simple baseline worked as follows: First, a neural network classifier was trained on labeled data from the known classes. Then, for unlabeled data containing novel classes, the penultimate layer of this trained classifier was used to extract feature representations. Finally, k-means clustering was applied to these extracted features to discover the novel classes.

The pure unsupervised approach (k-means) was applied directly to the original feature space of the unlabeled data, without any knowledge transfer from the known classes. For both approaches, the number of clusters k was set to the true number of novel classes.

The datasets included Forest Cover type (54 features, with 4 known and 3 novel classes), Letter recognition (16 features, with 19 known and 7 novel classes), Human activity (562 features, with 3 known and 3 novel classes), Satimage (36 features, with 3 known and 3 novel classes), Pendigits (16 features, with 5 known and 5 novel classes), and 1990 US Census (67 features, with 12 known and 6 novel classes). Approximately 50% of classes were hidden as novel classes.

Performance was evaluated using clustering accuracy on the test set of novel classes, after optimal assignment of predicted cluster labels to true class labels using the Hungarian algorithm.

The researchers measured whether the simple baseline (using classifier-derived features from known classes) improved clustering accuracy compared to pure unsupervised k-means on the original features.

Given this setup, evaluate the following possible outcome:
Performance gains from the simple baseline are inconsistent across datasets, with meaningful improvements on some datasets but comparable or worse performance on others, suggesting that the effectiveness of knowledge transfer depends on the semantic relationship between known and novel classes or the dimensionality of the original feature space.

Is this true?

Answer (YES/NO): YES